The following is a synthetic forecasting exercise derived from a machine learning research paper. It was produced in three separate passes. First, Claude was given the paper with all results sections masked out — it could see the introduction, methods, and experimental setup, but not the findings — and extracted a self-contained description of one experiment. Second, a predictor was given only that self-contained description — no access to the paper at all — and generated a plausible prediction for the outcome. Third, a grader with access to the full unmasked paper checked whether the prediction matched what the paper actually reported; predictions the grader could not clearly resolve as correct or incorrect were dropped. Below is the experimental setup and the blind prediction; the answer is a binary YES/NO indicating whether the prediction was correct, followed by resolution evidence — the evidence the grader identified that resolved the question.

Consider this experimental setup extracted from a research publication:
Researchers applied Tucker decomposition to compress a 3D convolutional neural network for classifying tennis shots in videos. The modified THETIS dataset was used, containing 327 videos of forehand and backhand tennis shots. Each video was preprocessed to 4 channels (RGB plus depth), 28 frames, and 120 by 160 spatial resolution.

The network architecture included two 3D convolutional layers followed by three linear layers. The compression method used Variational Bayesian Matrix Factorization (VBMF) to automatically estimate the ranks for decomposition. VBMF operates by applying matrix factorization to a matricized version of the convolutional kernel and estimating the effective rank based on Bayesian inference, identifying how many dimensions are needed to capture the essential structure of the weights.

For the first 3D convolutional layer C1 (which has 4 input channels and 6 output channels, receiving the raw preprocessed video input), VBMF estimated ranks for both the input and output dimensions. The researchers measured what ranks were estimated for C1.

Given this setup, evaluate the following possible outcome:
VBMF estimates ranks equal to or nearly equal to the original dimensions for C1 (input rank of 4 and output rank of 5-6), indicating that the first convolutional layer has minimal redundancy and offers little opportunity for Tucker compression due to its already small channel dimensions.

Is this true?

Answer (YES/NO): NO